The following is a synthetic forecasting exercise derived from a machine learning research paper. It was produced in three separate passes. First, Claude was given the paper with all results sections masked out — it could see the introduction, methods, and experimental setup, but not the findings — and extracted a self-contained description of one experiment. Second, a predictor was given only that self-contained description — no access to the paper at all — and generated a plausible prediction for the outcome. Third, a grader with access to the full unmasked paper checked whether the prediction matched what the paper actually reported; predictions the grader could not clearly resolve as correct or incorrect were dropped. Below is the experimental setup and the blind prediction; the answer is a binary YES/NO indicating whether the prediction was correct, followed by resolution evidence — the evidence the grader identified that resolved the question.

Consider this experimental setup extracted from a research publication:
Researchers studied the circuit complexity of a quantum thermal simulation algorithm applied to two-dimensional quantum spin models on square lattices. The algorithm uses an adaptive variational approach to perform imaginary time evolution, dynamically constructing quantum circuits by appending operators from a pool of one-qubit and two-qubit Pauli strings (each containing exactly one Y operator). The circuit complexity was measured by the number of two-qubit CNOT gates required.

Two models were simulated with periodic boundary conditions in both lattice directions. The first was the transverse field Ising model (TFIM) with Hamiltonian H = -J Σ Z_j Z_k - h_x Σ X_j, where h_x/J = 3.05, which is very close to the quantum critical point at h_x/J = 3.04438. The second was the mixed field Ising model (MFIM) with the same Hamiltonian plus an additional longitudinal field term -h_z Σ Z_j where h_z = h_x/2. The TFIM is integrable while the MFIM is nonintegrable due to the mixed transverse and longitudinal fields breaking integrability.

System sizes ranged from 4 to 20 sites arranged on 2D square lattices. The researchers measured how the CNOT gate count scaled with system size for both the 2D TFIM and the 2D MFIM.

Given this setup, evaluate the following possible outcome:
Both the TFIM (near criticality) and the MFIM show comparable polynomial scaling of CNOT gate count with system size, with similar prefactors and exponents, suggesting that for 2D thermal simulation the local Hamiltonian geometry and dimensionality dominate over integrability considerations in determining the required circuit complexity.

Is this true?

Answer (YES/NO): NO